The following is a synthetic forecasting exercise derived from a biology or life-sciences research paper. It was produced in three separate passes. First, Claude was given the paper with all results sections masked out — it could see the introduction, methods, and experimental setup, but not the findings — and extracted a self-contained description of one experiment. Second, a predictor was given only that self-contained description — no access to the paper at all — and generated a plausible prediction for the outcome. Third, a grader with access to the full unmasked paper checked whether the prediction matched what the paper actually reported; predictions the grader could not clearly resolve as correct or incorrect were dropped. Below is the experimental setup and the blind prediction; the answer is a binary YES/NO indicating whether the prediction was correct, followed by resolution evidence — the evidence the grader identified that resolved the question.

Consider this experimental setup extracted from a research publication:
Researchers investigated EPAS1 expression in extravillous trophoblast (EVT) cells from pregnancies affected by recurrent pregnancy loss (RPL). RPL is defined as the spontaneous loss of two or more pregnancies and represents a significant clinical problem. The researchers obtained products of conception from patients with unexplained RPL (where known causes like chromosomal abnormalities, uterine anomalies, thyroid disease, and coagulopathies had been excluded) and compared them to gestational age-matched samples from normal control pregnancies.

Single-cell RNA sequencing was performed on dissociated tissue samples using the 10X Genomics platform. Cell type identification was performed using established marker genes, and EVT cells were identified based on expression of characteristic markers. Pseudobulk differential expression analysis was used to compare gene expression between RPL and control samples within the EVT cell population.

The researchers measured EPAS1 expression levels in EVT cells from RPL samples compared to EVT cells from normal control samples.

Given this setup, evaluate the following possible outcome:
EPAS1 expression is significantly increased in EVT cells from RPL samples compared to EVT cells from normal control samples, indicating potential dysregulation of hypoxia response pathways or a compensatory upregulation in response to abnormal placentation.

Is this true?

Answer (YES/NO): YES